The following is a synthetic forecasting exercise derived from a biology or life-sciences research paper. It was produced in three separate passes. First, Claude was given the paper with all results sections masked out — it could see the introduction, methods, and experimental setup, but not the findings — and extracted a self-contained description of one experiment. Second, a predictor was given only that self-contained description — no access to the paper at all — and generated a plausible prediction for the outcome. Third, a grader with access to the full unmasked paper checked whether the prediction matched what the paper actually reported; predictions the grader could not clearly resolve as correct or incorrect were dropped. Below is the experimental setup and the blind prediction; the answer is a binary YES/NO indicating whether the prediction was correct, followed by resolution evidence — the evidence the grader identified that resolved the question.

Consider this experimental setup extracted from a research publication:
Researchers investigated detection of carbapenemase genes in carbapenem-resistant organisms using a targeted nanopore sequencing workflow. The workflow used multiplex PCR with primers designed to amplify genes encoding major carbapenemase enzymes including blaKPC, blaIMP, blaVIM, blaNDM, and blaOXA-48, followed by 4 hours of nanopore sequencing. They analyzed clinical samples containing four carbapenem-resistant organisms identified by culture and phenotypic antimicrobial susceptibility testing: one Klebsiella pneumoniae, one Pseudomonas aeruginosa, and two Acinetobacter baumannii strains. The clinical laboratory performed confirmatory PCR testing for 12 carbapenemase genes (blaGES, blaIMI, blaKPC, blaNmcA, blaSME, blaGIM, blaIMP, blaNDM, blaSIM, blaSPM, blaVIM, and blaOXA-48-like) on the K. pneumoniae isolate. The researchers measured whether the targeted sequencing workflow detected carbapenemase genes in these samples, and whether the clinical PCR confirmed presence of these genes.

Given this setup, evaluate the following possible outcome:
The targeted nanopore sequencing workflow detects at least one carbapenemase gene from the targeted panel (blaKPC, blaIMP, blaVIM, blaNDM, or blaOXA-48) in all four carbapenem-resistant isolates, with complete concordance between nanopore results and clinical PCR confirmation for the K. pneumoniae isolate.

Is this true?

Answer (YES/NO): NO